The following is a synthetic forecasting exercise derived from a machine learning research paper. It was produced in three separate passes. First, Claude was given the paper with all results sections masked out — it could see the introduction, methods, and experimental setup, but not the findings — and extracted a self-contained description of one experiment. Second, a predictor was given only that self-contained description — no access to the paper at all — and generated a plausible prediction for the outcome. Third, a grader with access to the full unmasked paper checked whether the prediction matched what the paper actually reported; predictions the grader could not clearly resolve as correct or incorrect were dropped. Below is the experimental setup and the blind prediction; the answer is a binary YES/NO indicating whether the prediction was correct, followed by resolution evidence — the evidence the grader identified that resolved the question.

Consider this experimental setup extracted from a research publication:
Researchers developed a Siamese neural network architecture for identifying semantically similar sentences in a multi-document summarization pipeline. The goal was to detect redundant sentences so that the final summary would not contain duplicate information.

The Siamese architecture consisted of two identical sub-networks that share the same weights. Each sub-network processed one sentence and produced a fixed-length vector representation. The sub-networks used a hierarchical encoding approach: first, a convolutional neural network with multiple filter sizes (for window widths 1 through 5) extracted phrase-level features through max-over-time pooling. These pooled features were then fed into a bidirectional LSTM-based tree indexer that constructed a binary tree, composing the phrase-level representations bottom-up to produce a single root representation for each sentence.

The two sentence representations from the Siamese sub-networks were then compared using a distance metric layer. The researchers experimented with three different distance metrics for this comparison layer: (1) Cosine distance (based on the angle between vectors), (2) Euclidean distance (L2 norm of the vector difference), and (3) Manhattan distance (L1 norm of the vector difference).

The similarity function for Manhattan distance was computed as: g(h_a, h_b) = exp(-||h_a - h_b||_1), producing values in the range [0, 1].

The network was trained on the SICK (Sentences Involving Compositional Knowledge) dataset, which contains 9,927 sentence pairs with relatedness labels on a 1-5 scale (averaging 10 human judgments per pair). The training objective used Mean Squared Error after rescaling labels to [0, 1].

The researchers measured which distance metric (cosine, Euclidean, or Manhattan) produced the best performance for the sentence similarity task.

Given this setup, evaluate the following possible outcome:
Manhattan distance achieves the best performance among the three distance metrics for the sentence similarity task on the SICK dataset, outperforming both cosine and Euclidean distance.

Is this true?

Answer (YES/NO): YES